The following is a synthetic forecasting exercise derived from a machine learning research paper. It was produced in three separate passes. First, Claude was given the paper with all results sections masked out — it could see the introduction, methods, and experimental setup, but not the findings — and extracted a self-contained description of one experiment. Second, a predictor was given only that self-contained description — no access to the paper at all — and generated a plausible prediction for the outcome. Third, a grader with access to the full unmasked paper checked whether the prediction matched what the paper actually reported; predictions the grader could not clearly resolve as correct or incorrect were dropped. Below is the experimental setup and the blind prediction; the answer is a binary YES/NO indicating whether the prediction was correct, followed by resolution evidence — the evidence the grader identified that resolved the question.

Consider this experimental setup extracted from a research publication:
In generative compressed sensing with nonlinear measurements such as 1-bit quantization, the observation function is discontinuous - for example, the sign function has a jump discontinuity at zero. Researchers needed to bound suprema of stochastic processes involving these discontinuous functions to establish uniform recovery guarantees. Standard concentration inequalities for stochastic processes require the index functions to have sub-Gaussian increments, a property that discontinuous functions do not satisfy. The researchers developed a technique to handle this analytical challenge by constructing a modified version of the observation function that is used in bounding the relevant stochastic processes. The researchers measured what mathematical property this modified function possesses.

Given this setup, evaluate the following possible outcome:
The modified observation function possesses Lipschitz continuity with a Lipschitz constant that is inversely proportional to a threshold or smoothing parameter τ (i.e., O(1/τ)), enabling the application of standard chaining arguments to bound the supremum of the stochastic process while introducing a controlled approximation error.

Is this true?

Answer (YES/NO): YES